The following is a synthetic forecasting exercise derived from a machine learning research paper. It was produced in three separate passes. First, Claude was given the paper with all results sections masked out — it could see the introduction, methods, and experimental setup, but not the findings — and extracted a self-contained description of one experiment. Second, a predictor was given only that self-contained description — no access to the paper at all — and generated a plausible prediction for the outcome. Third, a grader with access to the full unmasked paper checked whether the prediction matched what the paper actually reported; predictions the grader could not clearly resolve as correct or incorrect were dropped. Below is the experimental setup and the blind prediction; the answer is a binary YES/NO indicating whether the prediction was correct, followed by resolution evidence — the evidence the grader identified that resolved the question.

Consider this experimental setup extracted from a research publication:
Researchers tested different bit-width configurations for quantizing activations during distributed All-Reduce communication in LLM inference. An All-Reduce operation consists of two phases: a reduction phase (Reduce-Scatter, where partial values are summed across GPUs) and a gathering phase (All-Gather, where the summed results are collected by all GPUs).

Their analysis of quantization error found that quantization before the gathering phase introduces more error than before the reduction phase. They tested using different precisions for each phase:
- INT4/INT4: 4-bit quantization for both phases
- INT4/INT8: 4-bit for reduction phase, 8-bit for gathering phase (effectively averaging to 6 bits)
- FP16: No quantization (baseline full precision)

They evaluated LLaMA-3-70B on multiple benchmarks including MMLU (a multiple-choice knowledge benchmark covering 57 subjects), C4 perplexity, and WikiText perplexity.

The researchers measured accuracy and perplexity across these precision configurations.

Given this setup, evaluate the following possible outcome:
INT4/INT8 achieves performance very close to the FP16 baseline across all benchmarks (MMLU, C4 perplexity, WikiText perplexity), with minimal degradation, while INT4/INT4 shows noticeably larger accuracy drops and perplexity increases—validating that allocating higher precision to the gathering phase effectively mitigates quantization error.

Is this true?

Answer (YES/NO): YES